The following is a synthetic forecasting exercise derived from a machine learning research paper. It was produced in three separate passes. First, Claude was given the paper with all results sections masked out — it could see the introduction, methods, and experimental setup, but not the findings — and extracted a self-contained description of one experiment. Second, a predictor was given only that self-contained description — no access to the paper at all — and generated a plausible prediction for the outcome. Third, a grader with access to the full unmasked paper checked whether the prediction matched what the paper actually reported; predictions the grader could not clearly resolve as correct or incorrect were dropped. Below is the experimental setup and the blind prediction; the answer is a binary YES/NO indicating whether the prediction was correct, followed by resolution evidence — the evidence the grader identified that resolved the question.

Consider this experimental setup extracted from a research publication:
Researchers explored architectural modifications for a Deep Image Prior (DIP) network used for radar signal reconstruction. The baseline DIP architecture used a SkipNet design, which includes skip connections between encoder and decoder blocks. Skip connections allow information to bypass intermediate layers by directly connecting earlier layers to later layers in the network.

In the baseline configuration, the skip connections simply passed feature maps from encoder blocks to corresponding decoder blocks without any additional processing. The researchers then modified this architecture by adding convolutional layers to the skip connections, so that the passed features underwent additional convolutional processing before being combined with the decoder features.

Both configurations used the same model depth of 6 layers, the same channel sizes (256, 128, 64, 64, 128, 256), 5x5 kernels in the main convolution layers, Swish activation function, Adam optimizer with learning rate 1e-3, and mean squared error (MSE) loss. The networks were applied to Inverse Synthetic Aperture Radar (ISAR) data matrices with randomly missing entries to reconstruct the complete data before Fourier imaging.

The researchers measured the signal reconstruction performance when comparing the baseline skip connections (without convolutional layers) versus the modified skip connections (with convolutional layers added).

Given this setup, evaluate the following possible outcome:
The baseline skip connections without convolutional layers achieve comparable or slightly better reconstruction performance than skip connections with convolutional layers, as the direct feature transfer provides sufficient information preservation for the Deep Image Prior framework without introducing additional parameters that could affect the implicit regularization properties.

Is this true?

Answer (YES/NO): NO